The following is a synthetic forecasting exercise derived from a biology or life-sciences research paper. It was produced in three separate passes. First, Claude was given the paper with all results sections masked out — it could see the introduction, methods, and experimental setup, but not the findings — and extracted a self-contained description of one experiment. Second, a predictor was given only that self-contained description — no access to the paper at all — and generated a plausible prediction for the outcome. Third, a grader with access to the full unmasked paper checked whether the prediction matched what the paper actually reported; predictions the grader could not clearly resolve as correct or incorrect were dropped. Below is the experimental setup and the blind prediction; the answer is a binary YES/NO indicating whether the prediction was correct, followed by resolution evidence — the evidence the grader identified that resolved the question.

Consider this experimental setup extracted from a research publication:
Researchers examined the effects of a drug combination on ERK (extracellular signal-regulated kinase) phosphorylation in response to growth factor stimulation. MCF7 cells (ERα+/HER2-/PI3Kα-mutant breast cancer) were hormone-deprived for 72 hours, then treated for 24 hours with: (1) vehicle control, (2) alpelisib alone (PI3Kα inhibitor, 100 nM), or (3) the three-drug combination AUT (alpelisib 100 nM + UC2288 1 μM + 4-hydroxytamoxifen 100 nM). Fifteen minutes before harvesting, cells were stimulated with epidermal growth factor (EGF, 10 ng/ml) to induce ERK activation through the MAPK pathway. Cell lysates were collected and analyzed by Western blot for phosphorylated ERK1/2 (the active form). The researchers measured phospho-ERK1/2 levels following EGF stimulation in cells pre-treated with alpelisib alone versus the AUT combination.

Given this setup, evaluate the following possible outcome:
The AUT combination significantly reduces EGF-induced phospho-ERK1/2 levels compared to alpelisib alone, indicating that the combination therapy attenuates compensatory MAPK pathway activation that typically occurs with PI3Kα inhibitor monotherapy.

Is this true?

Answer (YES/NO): YES